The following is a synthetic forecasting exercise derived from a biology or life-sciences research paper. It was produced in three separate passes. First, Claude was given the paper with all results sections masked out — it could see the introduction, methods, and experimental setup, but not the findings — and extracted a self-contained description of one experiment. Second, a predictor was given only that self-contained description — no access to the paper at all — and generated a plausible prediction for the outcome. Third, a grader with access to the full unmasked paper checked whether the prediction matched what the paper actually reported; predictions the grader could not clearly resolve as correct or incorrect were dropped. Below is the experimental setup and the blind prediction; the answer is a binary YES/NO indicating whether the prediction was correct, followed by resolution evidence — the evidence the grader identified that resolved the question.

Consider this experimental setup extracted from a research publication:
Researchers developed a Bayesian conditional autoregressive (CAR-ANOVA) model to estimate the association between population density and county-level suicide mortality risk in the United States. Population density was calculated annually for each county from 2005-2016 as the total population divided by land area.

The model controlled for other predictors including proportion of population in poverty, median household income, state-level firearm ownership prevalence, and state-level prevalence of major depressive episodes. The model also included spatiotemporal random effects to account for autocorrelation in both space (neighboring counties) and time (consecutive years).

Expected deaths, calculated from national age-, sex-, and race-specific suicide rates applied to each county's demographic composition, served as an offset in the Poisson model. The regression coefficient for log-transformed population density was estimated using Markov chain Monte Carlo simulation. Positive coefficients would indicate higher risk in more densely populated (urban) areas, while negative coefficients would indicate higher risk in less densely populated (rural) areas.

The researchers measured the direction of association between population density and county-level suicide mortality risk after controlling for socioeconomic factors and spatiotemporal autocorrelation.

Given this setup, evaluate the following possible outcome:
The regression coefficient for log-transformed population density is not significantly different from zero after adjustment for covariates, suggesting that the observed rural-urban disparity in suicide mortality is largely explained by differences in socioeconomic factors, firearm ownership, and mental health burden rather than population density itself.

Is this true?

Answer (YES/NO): NO